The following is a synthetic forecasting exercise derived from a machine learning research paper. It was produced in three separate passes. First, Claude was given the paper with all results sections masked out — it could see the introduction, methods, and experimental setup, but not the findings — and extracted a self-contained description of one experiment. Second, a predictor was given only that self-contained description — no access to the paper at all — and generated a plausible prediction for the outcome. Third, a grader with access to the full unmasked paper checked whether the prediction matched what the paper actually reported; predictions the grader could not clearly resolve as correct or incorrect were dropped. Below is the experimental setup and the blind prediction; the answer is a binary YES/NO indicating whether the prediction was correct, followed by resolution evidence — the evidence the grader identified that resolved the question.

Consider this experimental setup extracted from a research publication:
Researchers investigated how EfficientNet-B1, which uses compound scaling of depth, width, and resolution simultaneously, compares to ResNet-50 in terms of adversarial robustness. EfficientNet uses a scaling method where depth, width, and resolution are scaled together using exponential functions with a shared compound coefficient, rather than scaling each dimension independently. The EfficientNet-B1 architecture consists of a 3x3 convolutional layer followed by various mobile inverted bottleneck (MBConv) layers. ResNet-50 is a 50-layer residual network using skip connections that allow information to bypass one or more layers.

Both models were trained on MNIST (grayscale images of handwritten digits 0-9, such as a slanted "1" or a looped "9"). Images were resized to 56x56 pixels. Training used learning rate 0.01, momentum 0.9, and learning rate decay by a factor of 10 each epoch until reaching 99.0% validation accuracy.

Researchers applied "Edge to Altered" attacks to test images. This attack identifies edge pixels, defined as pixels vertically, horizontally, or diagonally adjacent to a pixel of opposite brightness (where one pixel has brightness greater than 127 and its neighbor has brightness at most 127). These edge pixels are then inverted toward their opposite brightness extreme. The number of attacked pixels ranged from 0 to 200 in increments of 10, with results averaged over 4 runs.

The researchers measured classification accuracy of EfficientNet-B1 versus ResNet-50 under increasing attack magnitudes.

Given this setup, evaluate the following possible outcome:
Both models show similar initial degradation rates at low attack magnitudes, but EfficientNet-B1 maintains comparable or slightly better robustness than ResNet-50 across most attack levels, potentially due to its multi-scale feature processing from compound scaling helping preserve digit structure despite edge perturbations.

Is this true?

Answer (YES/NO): YES